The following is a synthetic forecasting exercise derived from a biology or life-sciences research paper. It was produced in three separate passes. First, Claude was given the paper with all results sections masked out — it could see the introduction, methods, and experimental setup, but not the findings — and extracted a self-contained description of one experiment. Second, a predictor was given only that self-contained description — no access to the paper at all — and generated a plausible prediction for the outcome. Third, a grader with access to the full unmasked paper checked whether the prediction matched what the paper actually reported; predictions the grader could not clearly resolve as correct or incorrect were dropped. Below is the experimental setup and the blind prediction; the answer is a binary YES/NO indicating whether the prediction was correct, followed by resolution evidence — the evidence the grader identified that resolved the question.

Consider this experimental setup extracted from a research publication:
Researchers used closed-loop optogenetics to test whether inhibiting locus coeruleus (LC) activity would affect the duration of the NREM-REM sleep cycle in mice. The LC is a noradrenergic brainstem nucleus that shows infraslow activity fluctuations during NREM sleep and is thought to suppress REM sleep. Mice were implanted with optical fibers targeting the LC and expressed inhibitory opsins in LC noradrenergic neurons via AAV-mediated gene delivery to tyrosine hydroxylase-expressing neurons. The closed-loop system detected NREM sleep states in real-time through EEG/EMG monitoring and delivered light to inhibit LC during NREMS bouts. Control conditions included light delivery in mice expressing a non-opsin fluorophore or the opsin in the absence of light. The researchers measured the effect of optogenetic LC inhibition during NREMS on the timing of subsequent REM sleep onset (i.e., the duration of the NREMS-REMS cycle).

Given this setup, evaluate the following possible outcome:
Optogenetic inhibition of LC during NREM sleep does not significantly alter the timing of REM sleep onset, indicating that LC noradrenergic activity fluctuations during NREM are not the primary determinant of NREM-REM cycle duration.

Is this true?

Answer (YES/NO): NO